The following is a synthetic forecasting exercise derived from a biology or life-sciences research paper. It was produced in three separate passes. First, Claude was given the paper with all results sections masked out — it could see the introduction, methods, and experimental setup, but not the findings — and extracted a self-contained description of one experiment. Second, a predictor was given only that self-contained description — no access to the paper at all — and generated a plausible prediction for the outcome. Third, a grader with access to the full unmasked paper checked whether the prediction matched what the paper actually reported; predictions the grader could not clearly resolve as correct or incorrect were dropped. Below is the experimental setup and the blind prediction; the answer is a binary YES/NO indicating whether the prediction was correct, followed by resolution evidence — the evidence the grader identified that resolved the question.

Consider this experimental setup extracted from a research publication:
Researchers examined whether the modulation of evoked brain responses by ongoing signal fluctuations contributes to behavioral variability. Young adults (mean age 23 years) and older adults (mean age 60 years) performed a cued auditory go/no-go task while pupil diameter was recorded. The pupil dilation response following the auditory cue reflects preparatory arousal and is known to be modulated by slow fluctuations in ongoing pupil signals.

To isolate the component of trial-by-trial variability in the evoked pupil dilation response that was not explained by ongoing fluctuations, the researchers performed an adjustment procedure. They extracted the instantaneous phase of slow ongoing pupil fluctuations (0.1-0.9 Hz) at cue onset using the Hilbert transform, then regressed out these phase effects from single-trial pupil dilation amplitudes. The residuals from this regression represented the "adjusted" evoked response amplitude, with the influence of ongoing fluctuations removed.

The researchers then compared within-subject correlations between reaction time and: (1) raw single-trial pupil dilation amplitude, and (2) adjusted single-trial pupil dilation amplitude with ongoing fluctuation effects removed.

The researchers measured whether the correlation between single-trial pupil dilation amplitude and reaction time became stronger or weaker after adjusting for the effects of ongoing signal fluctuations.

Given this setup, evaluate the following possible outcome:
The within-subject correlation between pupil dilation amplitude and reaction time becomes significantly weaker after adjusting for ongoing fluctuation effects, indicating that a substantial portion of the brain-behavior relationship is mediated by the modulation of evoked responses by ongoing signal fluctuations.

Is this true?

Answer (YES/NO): NO